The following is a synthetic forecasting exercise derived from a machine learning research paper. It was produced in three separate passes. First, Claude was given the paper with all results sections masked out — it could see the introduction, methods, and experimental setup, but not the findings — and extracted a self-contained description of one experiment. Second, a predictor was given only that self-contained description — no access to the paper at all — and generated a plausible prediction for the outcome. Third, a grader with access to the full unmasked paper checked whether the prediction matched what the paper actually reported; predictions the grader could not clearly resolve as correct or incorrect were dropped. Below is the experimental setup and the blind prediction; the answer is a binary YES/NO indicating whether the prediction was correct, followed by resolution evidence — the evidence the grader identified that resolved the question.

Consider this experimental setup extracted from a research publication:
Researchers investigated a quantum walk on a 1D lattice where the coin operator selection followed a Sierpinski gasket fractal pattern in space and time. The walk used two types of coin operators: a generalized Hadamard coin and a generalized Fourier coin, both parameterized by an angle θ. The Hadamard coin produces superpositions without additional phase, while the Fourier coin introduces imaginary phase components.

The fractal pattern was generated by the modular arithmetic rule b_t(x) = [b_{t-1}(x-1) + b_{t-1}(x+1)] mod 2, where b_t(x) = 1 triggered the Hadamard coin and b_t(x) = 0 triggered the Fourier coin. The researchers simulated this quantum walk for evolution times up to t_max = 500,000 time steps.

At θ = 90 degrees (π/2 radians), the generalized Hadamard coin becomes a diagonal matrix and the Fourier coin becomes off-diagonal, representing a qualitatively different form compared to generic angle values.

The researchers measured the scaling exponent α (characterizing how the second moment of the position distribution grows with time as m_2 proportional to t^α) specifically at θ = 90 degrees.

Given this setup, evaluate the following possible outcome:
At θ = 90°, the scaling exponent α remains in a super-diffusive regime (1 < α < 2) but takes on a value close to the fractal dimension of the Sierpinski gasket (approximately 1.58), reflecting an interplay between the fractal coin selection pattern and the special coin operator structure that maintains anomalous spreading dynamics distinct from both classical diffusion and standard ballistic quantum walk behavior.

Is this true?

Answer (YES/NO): NO